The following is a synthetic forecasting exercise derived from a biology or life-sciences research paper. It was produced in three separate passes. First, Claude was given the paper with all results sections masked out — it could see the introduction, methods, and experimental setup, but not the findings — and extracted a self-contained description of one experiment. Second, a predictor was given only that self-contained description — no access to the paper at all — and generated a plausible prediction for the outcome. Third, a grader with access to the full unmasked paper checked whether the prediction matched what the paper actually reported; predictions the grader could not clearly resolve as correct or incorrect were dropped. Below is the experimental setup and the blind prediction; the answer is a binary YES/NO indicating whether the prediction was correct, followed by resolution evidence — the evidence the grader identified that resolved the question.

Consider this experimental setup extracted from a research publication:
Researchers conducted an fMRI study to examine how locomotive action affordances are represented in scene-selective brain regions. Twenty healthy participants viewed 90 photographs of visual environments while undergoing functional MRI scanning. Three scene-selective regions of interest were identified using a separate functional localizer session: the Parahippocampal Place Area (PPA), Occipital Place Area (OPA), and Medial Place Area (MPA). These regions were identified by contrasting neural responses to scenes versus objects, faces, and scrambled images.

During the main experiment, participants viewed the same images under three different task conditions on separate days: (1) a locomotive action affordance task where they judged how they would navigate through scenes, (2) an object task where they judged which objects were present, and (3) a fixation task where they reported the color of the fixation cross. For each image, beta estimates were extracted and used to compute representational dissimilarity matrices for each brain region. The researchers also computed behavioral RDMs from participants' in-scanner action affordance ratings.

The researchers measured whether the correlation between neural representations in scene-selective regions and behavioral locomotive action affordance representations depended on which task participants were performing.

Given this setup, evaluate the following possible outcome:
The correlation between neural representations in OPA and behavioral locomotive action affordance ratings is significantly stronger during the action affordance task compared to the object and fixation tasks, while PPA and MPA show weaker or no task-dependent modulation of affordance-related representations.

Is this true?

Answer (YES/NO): NO